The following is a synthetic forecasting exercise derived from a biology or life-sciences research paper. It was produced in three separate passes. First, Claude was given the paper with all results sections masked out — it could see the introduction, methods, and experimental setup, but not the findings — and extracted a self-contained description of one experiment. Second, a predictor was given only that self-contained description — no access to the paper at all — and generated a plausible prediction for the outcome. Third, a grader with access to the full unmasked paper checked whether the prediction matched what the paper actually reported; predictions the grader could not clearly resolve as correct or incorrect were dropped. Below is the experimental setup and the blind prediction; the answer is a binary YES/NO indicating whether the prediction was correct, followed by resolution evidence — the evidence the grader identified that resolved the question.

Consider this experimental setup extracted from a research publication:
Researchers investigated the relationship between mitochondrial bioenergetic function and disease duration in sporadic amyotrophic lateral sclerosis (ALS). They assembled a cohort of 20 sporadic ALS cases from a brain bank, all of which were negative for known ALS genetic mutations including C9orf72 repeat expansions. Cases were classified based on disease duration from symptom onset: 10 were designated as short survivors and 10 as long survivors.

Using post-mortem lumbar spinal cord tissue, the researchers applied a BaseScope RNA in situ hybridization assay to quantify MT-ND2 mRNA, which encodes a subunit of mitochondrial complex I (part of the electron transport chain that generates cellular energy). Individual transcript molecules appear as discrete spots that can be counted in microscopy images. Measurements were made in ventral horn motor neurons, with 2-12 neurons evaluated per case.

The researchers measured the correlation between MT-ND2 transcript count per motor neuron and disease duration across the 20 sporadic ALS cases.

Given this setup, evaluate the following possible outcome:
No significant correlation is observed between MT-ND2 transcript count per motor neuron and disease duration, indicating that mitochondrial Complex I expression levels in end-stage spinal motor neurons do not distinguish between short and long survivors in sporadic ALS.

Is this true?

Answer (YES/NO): NO